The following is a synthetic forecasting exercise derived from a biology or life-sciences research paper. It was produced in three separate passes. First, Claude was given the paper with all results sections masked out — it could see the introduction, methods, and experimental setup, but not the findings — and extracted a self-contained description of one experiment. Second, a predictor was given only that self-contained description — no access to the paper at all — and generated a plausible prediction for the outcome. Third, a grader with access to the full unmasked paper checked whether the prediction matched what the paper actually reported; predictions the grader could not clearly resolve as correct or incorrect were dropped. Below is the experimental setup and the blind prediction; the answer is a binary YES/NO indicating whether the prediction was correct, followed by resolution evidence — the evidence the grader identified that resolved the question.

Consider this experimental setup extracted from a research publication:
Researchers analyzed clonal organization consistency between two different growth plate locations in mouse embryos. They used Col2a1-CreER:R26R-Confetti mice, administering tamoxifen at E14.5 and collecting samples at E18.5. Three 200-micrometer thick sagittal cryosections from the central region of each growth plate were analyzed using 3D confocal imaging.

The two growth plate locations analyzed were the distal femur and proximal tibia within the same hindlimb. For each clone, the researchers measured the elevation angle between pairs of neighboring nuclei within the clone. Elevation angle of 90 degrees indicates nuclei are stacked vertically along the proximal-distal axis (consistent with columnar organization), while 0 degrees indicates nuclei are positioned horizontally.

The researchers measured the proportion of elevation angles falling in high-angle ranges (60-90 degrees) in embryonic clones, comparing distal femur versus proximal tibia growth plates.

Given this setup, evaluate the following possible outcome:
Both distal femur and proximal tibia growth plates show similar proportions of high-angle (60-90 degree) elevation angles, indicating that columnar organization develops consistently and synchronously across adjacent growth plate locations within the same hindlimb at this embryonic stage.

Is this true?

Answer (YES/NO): NO